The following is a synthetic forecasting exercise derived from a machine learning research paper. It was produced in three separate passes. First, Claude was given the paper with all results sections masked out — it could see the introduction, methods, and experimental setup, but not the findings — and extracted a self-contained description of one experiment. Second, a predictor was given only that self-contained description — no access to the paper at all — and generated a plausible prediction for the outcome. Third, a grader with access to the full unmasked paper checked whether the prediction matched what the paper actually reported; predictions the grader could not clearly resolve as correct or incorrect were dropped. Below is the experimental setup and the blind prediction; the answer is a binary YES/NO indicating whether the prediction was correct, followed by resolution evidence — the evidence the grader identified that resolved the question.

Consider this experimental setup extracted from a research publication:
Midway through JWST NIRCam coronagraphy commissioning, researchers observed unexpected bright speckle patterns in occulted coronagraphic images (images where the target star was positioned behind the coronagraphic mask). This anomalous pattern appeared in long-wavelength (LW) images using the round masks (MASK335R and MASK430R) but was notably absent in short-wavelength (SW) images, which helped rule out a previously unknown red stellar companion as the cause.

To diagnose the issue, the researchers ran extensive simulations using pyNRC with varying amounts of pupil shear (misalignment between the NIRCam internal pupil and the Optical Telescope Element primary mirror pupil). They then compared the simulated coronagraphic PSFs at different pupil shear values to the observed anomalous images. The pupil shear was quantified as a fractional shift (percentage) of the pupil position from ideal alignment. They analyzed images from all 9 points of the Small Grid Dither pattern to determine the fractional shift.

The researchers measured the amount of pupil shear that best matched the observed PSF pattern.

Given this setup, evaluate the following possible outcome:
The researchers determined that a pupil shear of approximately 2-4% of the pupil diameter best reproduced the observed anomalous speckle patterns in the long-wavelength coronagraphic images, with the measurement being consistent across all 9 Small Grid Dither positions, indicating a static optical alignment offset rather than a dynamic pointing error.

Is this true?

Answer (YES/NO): YES